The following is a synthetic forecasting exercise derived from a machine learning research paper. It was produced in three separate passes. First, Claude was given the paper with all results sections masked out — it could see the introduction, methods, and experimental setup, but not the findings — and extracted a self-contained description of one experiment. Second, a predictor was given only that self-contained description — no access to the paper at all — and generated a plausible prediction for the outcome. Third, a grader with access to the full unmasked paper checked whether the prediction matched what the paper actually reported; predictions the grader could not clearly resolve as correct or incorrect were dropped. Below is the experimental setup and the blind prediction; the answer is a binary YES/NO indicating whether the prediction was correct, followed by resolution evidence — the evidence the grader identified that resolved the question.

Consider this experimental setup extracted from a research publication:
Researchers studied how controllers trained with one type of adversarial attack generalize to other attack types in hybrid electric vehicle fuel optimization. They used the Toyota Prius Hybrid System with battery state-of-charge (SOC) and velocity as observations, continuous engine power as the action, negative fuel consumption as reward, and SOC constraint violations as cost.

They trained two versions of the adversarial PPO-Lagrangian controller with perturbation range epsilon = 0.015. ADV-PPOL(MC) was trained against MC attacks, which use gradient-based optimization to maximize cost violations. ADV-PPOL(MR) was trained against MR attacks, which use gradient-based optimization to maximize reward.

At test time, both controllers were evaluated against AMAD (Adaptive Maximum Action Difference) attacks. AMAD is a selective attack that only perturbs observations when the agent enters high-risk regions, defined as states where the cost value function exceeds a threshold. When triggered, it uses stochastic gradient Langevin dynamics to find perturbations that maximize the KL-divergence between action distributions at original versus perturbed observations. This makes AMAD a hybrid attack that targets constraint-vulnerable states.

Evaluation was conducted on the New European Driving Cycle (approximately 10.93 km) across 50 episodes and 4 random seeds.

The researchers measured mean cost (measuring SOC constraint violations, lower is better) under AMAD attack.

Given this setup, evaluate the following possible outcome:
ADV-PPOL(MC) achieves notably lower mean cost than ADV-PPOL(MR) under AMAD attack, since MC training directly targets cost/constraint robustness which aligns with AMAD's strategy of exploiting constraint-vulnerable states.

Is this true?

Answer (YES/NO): NO